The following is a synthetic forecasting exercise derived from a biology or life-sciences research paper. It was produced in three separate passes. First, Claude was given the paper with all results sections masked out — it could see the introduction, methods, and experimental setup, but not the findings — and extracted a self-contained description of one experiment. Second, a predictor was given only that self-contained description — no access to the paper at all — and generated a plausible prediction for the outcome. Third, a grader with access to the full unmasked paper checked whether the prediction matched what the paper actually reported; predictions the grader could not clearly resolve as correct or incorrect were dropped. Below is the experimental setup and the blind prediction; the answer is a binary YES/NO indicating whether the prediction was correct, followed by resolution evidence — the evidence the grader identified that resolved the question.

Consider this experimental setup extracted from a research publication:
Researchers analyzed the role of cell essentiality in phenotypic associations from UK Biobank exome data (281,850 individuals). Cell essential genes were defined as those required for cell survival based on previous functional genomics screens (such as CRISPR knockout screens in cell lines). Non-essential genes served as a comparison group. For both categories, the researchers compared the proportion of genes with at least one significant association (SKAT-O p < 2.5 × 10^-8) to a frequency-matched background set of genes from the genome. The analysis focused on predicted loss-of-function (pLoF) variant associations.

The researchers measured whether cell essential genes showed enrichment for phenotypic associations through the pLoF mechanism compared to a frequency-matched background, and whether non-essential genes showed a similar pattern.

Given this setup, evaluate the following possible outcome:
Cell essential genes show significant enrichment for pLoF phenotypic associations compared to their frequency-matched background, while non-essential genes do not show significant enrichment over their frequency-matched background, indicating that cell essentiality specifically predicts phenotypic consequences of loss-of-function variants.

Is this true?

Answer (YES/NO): YES